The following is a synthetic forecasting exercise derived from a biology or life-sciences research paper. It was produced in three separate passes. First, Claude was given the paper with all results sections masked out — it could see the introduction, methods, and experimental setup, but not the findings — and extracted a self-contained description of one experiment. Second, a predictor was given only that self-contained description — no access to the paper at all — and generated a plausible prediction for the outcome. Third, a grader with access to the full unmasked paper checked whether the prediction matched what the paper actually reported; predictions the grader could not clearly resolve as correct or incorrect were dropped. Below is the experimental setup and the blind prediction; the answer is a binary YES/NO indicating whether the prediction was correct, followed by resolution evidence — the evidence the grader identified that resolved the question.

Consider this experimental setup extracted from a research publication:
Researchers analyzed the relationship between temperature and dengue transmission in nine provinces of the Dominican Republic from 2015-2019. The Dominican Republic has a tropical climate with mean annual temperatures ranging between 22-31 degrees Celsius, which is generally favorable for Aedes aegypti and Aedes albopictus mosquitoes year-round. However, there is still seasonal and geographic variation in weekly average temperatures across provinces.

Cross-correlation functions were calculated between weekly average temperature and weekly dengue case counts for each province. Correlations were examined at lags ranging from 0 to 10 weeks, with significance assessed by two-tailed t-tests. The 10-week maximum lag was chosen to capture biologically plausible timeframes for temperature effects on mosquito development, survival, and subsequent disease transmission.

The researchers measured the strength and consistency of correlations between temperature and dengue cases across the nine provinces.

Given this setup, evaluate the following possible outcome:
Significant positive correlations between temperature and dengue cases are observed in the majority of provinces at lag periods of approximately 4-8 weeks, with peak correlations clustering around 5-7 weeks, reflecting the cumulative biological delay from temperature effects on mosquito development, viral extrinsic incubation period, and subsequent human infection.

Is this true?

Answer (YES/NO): NO